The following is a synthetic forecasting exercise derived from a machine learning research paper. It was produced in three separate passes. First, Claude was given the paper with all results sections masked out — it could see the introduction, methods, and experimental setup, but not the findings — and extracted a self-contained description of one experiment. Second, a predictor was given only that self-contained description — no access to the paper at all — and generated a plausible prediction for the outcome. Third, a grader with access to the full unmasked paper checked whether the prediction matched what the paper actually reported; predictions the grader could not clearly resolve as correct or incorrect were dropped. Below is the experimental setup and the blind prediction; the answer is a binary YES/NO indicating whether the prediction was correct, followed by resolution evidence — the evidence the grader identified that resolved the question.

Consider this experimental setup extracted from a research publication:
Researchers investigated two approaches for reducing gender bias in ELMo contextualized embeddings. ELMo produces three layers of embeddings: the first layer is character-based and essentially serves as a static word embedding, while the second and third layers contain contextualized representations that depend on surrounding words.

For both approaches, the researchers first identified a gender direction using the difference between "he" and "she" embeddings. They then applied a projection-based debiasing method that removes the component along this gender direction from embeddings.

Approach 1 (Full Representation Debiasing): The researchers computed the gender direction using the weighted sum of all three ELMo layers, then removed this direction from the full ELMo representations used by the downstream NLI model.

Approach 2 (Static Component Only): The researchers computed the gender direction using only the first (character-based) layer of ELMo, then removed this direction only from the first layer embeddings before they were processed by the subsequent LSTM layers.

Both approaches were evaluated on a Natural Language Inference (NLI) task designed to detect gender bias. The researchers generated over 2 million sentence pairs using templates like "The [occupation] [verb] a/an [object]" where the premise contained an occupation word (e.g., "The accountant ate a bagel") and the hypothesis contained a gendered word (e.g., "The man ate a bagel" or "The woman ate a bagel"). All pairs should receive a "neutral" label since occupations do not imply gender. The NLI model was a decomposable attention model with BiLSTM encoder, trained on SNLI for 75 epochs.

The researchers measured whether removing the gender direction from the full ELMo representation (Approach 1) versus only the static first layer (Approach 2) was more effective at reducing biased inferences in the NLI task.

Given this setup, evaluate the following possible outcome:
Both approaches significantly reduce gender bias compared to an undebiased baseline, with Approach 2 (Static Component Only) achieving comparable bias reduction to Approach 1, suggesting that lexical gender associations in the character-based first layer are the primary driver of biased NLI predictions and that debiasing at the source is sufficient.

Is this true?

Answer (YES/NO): NO